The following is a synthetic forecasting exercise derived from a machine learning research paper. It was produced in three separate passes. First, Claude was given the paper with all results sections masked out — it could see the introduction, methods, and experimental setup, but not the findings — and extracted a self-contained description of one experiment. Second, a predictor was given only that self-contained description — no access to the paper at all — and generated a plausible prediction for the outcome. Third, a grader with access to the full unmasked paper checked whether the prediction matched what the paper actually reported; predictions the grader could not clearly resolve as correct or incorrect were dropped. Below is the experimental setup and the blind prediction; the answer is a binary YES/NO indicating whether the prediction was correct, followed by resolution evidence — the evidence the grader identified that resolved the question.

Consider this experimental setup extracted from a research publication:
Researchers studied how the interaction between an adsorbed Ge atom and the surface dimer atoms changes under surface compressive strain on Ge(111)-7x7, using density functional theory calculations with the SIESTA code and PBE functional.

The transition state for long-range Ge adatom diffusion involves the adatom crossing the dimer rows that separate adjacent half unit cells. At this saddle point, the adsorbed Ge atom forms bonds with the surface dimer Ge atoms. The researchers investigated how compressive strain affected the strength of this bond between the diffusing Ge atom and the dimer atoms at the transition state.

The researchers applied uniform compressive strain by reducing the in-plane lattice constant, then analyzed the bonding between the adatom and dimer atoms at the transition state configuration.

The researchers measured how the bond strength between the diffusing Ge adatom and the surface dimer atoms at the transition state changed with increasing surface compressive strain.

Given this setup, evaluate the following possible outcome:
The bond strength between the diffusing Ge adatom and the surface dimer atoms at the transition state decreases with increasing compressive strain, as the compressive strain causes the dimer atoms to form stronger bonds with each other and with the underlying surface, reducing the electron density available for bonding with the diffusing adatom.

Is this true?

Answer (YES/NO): YES